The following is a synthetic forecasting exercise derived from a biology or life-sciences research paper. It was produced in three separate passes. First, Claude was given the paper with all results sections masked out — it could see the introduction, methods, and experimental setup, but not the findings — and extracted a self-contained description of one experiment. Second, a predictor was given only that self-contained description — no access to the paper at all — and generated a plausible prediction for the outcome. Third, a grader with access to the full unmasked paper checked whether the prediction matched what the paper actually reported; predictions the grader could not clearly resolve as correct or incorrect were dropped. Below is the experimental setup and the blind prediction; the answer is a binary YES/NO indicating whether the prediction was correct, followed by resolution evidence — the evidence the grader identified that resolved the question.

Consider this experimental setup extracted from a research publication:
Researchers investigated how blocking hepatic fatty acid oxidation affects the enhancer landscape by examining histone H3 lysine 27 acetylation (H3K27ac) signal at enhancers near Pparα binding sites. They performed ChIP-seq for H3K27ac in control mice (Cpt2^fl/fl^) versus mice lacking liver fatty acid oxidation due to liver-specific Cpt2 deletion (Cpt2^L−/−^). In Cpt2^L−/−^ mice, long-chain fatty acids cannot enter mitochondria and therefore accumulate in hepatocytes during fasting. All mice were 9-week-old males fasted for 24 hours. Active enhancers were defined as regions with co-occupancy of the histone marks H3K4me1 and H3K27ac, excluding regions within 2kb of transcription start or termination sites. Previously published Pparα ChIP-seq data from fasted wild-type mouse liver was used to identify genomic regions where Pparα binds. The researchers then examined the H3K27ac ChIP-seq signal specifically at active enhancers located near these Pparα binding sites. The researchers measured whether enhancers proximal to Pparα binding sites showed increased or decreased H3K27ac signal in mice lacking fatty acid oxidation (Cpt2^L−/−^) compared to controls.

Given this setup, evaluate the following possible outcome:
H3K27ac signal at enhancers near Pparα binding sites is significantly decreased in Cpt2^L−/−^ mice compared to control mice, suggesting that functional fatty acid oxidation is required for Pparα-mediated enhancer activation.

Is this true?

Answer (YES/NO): NO